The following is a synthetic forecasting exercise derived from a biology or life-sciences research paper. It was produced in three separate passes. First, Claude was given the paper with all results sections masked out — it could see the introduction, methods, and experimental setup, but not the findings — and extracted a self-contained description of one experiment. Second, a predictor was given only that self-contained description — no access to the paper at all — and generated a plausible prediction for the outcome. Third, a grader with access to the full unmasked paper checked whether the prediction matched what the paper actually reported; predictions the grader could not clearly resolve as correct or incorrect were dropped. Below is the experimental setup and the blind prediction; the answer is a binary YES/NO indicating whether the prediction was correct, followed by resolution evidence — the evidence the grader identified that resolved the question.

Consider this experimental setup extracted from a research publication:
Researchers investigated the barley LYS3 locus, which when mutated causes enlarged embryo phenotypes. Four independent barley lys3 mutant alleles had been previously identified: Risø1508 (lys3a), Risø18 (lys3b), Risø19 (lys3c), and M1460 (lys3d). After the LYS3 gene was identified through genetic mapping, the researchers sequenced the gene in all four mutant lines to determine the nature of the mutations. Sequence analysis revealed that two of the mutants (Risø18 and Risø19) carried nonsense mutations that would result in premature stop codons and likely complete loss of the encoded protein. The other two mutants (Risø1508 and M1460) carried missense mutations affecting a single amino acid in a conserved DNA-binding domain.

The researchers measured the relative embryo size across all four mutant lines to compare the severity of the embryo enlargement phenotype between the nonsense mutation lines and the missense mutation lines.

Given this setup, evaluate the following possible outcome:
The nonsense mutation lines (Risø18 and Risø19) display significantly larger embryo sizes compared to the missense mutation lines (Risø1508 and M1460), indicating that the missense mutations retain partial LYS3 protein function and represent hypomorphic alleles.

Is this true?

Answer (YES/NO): NO